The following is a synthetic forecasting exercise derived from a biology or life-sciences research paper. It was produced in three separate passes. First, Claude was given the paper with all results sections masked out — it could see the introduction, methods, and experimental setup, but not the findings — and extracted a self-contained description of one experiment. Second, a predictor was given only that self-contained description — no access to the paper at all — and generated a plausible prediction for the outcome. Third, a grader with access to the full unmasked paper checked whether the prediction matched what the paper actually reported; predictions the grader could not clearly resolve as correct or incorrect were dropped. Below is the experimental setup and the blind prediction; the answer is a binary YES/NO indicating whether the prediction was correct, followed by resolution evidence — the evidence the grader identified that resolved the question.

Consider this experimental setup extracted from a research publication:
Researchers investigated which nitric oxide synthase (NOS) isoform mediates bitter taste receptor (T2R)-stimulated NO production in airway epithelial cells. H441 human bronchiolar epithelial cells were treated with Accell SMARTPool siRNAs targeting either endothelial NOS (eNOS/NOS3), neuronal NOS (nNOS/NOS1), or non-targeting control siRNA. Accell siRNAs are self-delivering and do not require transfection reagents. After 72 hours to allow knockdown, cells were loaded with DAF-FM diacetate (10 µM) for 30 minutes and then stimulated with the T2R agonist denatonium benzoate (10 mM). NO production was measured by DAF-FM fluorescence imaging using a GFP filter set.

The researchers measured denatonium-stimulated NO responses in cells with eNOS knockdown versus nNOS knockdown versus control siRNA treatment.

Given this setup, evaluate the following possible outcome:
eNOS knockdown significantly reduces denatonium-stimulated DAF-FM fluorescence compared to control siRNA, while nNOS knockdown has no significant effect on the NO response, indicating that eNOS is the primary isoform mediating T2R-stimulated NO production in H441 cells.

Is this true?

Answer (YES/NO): YES